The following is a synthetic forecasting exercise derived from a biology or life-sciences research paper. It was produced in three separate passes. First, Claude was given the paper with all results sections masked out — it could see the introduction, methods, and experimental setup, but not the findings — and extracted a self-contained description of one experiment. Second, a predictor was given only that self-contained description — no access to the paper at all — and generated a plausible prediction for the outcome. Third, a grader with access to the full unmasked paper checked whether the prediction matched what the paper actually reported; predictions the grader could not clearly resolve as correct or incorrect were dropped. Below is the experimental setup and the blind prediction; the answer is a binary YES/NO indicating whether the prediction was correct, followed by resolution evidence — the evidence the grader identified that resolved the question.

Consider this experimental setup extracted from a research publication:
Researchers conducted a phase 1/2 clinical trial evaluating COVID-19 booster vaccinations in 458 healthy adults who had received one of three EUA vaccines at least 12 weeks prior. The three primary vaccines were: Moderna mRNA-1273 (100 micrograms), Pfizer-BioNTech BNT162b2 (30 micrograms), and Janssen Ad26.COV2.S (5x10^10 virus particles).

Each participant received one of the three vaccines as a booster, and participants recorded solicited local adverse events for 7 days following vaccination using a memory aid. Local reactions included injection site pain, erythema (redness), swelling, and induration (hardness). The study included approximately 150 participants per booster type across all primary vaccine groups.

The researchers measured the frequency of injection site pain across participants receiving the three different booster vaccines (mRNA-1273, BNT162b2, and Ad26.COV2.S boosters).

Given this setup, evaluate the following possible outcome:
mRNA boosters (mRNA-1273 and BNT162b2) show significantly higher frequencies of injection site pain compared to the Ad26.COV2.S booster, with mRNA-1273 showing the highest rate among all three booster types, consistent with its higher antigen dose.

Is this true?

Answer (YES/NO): NO